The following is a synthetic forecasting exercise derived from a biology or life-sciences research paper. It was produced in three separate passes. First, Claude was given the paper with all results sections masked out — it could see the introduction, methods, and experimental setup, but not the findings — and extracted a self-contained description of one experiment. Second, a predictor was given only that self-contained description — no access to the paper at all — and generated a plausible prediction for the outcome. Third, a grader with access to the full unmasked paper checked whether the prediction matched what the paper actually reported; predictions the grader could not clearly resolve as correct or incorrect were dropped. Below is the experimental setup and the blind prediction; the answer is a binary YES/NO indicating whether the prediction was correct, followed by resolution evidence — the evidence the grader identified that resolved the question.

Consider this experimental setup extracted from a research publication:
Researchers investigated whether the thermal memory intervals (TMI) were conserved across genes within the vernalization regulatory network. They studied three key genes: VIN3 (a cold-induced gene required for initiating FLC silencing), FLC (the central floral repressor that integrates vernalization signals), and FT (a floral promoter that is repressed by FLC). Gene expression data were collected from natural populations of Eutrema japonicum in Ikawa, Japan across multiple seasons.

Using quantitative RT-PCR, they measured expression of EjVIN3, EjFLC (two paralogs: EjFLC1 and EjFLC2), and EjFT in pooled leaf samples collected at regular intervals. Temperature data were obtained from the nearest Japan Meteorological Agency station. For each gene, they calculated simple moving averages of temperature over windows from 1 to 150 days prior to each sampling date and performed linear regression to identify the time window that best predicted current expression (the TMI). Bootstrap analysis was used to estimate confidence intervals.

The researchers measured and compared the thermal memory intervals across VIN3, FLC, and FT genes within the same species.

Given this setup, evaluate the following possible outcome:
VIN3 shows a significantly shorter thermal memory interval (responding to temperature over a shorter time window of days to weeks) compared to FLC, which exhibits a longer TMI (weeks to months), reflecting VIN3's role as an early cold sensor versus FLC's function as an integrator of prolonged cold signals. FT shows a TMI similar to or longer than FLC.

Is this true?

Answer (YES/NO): YES